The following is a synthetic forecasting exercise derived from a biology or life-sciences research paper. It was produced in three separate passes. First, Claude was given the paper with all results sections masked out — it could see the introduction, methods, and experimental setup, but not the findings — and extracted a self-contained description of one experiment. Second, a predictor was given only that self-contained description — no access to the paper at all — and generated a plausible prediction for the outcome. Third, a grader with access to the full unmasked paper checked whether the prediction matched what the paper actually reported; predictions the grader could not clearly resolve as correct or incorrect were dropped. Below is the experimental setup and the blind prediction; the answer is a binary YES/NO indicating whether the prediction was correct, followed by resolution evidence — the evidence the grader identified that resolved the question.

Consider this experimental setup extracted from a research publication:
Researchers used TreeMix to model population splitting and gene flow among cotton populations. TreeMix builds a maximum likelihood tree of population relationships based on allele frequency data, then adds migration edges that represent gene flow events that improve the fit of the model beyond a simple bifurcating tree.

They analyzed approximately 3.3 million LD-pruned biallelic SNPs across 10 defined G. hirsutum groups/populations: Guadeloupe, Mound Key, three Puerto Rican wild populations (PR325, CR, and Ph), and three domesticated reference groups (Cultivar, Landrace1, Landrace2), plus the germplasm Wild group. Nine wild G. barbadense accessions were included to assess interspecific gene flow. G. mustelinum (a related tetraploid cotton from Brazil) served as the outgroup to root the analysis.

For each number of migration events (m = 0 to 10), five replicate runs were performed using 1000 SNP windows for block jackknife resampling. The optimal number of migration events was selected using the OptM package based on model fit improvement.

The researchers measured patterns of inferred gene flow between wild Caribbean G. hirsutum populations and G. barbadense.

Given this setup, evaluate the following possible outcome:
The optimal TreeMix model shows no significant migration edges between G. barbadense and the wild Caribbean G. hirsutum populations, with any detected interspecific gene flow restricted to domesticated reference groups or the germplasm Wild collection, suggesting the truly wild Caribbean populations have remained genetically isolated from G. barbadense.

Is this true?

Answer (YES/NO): NO